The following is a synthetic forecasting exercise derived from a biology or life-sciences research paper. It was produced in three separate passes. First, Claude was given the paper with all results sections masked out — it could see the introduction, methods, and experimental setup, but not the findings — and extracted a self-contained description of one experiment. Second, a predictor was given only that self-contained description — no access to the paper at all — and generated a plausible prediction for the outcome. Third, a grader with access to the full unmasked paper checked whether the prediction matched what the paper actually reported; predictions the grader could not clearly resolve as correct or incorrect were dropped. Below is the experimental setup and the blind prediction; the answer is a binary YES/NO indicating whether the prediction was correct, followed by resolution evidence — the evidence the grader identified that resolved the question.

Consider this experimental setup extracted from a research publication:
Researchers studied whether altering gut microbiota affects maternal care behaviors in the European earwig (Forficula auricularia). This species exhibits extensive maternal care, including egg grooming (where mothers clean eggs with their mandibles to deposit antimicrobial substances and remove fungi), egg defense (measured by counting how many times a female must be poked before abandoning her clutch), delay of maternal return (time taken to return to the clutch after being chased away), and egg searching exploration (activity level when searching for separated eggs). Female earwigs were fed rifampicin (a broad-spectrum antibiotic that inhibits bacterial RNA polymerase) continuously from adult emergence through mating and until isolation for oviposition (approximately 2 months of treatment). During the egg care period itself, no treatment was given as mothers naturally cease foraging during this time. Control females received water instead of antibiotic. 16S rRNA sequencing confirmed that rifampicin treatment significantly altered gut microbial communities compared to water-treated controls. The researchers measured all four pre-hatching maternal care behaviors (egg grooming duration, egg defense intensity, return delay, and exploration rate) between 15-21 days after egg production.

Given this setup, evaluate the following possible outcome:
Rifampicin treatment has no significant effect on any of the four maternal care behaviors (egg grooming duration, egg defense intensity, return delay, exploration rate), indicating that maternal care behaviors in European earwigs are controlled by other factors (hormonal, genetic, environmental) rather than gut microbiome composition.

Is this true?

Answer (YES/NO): YES